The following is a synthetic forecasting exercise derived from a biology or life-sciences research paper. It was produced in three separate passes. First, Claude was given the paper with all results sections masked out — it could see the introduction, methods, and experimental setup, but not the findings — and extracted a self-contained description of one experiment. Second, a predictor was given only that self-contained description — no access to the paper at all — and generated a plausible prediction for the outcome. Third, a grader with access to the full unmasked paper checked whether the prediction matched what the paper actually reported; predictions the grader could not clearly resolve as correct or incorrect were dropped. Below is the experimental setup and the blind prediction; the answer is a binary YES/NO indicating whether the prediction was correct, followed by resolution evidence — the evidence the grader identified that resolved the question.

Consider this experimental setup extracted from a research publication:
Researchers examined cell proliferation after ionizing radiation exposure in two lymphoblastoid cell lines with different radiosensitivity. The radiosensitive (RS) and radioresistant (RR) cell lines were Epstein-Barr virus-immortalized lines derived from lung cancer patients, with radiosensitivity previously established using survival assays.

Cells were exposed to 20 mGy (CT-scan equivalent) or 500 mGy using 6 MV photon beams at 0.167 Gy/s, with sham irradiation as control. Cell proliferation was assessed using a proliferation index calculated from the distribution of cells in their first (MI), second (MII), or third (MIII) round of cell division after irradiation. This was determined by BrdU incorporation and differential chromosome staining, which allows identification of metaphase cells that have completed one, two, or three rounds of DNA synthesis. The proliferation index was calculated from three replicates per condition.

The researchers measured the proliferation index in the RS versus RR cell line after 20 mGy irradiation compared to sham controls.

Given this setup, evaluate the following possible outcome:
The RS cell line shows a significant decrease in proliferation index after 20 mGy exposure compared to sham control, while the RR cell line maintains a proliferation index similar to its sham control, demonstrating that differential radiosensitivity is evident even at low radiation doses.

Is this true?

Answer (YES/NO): NO